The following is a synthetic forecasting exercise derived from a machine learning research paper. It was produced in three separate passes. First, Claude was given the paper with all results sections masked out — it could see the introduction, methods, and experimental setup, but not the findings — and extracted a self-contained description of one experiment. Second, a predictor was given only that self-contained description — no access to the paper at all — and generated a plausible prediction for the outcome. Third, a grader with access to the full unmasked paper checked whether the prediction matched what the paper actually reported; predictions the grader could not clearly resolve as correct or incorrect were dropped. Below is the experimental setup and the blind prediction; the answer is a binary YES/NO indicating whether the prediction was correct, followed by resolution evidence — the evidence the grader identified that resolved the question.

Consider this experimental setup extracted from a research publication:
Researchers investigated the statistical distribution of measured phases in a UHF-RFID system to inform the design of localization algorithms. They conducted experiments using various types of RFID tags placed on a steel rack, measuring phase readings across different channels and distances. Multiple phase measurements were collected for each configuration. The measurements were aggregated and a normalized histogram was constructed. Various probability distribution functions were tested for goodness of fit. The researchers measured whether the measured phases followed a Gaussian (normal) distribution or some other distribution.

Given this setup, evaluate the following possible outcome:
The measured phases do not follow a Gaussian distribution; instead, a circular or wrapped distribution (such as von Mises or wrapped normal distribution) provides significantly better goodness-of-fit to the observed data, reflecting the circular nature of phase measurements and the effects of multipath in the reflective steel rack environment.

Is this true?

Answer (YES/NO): NO